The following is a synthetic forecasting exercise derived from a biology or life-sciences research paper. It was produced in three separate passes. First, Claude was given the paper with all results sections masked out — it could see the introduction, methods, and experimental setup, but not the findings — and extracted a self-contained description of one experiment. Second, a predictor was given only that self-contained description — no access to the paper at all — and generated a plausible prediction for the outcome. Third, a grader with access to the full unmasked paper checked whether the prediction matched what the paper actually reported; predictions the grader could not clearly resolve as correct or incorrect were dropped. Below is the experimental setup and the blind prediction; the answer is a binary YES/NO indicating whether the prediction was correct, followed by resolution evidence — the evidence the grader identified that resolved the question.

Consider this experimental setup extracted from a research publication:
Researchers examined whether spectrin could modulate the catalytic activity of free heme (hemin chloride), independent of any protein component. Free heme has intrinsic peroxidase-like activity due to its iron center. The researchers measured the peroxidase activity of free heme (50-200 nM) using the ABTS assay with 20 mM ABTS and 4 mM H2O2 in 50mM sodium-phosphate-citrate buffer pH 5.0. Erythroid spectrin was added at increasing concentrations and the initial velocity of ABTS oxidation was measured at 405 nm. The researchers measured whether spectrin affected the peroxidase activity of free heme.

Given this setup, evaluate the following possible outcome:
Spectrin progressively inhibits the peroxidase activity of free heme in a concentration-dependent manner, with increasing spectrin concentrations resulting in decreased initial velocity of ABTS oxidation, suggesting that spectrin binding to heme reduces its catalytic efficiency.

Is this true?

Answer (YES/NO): NO